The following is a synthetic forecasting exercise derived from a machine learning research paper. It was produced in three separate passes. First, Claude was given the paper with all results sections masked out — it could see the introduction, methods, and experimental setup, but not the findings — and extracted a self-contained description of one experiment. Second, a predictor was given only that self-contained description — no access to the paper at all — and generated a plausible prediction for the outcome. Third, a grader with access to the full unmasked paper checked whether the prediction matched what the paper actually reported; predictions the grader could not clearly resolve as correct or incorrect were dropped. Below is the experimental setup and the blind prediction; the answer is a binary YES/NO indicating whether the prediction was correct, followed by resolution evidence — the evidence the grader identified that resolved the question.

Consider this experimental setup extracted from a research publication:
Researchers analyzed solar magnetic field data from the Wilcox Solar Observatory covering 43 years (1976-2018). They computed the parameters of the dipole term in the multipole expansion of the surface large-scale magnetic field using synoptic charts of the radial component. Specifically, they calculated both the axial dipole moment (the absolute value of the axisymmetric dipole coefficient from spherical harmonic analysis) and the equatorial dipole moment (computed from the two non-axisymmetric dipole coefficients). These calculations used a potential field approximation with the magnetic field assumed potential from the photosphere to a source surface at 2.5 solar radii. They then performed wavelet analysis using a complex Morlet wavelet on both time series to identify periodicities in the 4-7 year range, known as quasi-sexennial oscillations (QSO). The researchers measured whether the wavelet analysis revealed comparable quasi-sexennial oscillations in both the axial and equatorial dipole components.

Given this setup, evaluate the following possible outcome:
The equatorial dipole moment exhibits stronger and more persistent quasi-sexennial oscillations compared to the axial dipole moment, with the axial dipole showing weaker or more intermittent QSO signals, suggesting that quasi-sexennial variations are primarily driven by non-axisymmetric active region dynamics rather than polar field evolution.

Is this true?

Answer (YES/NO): NO